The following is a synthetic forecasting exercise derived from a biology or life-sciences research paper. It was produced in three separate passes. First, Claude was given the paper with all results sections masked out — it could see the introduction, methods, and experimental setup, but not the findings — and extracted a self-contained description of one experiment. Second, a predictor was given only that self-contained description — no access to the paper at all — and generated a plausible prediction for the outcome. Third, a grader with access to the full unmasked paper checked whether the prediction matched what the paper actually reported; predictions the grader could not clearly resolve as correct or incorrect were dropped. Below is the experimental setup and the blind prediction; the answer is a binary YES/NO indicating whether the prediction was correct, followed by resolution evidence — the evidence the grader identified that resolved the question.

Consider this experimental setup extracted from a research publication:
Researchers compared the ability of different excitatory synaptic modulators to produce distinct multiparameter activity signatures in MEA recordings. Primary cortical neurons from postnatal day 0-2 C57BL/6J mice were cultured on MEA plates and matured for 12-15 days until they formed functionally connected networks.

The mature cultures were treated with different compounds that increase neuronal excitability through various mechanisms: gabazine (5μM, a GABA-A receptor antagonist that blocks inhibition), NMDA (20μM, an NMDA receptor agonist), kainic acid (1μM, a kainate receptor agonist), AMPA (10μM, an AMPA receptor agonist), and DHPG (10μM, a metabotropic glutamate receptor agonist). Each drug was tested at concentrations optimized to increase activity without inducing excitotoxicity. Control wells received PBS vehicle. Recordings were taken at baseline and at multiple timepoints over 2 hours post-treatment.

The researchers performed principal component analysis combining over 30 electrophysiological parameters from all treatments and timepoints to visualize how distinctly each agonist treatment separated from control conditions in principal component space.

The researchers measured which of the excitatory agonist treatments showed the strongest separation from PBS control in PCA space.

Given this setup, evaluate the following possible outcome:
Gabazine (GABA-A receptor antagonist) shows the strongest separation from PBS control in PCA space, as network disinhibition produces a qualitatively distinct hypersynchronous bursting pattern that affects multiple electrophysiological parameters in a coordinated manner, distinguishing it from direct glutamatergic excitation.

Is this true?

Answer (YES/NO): NO